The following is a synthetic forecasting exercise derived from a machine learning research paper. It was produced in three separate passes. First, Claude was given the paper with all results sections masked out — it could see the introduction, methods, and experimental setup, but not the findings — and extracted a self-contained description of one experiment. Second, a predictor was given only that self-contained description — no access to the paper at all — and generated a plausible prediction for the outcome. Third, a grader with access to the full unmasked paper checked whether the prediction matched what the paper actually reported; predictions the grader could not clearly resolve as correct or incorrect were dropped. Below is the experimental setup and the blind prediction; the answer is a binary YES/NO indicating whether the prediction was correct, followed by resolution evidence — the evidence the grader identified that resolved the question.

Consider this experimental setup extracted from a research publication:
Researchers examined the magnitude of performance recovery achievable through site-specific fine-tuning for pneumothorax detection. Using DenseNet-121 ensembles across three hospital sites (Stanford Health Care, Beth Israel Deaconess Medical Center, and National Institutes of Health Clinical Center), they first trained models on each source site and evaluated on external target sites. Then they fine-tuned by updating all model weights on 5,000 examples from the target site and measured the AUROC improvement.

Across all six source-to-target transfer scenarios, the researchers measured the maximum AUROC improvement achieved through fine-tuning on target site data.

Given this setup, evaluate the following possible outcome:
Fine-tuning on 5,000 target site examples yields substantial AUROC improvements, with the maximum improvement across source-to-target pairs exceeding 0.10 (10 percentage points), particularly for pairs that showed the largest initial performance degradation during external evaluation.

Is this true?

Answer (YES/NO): YES